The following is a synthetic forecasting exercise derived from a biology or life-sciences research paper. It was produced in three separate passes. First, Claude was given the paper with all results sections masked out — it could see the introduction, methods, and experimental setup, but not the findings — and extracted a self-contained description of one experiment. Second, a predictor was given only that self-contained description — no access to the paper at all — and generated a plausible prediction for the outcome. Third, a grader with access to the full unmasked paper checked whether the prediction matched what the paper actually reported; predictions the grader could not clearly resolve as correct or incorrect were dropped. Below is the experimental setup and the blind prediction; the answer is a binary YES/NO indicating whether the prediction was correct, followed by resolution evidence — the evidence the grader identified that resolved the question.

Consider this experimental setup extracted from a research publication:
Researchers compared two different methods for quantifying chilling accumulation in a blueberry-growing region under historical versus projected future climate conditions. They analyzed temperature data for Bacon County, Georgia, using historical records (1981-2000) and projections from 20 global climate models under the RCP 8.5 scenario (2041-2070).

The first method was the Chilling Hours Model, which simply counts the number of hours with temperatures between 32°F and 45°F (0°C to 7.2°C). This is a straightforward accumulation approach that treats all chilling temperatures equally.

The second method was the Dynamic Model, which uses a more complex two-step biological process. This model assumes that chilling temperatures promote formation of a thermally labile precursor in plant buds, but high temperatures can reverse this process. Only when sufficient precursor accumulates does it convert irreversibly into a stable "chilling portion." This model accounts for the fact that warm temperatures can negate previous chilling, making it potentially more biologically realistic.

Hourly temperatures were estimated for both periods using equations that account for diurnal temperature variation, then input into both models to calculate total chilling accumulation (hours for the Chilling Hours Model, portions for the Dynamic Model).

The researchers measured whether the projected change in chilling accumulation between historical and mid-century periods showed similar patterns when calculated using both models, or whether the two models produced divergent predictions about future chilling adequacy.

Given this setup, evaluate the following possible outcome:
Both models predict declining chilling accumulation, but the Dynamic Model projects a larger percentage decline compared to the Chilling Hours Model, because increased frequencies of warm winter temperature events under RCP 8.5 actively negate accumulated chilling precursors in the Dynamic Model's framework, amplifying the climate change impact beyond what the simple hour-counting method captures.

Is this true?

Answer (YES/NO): NO